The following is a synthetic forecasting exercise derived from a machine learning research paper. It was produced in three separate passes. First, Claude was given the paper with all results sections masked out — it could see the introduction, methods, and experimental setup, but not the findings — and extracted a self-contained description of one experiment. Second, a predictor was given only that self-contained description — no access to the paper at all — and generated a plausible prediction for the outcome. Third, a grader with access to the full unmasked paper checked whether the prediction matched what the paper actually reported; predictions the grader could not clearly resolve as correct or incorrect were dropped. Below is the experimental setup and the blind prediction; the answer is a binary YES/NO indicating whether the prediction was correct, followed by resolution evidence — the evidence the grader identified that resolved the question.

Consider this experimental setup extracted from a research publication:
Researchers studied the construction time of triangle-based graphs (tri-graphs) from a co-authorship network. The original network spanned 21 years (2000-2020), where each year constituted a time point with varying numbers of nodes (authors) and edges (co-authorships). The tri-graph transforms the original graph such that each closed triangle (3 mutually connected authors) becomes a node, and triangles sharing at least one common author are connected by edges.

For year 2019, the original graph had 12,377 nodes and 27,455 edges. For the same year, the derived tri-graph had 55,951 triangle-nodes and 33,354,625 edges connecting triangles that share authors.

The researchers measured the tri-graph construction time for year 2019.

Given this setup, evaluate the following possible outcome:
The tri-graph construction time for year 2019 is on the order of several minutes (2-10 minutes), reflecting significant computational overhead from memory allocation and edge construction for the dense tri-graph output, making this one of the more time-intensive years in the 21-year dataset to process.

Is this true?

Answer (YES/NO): NO